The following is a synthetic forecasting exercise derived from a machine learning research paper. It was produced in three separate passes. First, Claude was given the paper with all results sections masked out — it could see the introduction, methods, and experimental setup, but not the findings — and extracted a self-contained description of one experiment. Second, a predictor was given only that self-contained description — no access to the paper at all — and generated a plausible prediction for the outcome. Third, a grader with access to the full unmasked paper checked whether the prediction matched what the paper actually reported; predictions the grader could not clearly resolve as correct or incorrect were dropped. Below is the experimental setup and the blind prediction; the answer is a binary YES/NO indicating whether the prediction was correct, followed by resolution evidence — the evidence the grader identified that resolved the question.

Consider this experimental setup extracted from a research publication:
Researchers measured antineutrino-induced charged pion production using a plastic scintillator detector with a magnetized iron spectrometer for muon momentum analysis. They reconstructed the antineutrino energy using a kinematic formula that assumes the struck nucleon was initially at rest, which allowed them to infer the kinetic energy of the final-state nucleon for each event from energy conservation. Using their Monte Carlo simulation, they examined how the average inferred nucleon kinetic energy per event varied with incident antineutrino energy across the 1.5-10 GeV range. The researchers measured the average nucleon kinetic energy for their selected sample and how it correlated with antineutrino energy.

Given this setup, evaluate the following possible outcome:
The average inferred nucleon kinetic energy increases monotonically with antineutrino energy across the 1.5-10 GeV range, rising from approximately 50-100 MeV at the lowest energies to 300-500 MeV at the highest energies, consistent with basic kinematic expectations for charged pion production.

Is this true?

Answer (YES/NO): NO